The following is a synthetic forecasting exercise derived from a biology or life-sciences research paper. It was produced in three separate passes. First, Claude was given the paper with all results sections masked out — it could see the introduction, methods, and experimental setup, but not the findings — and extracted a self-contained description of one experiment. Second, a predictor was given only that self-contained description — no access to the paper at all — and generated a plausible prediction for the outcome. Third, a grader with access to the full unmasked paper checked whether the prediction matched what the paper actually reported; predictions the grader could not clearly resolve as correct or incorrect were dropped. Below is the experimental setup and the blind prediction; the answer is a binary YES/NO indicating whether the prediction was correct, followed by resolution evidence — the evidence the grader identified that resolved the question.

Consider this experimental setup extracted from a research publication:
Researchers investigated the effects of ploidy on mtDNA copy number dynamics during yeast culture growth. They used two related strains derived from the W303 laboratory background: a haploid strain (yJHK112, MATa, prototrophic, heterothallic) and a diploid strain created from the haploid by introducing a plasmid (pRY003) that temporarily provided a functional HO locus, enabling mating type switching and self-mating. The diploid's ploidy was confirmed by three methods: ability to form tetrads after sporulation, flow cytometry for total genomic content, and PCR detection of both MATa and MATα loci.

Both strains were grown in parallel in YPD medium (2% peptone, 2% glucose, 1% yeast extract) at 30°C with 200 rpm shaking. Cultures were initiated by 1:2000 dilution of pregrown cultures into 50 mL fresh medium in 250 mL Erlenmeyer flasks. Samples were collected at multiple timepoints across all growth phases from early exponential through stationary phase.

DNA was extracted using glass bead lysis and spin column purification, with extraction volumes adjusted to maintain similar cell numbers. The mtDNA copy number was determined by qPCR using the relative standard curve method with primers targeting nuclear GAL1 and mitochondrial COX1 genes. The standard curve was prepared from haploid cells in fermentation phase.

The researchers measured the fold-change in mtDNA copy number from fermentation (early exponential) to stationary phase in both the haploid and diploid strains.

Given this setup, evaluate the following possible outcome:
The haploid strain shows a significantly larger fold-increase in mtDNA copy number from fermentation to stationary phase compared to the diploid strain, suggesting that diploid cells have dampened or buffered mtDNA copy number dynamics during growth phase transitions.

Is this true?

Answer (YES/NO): NO